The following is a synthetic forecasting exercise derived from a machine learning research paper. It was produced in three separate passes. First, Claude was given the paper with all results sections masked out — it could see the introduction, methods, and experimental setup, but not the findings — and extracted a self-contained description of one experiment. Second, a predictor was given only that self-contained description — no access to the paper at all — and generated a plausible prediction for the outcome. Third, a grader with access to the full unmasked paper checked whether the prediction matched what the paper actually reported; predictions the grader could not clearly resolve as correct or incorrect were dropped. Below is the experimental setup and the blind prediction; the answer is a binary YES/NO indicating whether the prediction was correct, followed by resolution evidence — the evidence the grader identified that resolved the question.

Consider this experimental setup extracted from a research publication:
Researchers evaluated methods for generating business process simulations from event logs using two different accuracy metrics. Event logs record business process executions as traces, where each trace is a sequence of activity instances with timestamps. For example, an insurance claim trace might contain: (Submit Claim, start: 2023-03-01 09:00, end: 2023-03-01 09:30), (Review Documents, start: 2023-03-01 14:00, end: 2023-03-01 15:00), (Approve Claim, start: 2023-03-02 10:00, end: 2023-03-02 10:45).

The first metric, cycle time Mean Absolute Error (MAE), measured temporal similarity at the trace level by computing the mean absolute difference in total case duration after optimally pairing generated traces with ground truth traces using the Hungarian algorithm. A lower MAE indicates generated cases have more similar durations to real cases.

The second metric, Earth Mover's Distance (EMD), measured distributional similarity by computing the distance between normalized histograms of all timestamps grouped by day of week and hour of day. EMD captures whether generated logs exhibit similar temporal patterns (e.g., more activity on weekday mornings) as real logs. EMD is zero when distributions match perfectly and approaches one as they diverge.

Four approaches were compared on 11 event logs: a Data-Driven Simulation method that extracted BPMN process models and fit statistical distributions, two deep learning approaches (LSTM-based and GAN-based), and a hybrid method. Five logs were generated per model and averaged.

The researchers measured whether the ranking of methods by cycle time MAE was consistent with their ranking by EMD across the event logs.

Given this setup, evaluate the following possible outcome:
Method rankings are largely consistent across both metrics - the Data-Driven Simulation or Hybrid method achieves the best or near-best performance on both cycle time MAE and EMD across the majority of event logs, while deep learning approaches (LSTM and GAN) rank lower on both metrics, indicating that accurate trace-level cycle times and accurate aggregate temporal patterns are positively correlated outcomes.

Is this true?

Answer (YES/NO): NO